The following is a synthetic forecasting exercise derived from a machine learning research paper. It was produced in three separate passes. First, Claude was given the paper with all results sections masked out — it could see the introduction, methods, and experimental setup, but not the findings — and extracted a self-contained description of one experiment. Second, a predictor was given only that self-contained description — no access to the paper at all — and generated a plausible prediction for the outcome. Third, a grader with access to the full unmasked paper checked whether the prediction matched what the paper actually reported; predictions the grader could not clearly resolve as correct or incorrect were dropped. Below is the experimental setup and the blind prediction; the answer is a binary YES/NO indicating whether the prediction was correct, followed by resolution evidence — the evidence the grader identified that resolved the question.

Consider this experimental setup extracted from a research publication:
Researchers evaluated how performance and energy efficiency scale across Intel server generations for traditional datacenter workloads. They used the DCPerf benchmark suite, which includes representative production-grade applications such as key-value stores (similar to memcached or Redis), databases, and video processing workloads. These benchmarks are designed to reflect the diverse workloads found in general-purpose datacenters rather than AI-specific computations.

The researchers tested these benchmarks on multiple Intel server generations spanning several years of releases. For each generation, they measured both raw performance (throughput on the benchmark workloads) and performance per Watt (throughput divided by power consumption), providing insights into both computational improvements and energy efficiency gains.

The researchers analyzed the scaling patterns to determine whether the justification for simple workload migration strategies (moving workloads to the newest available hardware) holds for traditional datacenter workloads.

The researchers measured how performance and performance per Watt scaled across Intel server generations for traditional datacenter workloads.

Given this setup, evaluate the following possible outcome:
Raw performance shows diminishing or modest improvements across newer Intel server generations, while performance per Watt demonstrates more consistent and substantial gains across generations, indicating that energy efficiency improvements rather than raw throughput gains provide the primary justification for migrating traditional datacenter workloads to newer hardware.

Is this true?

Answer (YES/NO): NO